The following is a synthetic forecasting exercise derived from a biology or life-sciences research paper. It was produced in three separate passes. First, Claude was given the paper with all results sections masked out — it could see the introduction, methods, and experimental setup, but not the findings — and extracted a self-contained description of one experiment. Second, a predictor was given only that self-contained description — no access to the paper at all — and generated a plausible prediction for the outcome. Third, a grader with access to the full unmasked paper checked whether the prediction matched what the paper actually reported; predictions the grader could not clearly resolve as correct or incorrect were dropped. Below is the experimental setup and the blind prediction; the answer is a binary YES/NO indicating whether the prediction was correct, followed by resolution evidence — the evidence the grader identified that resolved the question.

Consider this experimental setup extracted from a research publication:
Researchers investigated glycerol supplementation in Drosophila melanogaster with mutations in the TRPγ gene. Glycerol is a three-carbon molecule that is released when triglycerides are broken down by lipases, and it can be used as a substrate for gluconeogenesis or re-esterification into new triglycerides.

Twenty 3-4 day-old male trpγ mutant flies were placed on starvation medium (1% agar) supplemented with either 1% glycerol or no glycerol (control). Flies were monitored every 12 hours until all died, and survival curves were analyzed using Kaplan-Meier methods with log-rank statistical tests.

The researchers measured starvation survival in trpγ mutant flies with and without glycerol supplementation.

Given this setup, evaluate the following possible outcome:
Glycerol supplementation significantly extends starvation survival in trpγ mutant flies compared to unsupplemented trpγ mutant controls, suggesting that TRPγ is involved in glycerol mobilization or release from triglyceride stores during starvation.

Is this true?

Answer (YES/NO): YES